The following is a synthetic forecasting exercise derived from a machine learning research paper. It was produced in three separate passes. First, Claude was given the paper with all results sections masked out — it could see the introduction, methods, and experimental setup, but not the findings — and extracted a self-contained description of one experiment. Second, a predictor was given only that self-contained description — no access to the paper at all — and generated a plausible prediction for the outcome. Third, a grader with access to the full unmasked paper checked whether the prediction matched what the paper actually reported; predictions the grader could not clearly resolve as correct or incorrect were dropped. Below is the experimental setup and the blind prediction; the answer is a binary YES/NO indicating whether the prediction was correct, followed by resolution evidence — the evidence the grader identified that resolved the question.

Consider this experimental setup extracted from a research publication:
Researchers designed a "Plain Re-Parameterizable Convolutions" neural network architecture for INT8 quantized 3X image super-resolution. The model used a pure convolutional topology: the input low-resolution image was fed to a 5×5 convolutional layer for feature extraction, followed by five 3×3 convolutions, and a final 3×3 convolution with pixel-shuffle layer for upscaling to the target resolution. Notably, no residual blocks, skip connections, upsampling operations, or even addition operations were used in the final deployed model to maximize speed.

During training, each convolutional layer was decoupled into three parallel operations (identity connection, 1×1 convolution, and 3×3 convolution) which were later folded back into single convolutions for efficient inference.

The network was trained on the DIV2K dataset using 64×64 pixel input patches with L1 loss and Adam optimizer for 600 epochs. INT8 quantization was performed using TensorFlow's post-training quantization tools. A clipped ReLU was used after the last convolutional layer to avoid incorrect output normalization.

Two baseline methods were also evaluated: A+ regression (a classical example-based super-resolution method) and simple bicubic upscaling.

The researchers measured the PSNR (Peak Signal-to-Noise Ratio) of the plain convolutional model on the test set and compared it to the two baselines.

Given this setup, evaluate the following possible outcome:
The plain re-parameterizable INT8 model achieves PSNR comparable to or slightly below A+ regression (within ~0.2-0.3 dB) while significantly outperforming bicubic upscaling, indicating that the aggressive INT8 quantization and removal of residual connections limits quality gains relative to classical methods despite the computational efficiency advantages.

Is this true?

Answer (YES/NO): NO